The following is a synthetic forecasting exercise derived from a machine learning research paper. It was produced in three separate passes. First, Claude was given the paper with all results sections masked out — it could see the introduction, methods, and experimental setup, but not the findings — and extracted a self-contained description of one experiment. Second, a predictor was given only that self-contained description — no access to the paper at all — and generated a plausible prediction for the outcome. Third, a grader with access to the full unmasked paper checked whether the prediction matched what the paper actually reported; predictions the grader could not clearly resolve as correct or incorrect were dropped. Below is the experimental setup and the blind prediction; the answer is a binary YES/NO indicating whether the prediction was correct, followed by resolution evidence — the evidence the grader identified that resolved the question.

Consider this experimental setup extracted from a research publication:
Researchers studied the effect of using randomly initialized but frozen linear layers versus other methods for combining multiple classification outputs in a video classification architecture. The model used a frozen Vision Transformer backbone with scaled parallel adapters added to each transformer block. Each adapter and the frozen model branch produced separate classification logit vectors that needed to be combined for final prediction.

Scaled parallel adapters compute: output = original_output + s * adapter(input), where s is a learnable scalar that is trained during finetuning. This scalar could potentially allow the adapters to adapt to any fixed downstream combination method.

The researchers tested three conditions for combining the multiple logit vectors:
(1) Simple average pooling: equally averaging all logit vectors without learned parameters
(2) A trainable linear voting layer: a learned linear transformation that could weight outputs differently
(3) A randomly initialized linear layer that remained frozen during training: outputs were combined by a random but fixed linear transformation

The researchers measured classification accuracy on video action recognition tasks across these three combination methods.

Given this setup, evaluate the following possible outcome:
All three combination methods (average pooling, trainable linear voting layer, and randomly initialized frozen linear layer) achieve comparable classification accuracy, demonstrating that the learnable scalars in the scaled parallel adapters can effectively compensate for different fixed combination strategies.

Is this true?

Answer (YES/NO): NO